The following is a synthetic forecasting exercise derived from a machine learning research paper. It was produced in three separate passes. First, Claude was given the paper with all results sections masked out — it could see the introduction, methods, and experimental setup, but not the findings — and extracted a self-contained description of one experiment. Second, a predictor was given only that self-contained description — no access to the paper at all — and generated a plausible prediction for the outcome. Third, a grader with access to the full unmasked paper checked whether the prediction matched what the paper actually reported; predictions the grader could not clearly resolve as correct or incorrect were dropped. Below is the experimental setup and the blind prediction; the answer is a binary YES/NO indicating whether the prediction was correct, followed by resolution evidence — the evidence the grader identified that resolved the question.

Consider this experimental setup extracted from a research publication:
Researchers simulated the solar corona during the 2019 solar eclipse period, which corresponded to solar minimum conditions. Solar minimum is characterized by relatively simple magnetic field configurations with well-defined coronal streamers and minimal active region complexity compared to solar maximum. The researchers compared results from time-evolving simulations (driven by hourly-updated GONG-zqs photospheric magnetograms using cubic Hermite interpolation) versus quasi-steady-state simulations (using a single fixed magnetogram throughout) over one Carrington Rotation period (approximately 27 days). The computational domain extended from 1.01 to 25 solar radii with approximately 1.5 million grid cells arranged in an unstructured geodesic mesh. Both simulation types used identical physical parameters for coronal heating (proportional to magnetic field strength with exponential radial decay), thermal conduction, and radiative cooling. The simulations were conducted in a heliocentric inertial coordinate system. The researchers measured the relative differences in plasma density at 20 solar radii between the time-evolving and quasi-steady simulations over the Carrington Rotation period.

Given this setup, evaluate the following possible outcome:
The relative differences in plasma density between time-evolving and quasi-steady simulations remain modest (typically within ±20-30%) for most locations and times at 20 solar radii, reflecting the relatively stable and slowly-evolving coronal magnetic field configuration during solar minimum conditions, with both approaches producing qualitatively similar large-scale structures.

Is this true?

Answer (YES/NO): YES